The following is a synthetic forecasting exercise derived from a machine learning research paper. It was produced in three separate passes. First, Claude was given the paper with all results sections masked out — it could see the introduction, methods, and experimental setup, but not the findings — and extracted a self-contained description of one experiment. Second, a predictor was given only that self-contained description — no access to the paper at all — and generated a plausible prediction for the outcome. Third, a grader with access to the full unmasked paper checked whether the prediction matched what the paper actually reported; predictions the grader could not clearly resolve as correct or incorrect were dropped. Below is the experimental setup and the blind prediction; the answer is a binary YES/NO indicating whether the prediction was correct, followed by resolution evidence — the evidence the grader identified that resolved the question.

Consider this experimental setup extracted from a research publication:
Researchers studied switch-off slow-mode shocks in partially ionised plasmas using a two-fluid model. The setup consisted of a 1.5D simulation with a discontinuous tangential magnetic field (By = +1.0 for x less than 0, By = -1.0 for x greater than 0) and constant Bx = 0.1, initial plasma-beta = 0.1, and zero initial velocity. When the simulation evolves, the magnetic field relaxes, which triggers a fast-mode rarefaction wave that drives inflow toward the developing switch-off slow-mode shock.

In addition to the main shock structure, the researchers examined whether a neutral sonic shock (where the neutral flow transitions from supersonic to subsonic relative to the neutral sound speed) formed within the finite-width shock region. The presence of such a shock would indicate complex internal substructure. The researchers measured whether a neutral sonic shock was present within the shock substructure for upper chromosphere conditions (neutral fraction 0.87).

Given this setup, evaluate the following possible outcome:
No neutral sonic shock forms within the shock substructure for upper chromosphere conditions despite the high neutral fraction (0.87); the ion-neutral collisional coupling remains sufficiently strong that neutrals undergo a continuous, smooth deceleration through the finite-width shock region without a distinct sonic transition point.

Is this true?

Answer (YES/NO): NO